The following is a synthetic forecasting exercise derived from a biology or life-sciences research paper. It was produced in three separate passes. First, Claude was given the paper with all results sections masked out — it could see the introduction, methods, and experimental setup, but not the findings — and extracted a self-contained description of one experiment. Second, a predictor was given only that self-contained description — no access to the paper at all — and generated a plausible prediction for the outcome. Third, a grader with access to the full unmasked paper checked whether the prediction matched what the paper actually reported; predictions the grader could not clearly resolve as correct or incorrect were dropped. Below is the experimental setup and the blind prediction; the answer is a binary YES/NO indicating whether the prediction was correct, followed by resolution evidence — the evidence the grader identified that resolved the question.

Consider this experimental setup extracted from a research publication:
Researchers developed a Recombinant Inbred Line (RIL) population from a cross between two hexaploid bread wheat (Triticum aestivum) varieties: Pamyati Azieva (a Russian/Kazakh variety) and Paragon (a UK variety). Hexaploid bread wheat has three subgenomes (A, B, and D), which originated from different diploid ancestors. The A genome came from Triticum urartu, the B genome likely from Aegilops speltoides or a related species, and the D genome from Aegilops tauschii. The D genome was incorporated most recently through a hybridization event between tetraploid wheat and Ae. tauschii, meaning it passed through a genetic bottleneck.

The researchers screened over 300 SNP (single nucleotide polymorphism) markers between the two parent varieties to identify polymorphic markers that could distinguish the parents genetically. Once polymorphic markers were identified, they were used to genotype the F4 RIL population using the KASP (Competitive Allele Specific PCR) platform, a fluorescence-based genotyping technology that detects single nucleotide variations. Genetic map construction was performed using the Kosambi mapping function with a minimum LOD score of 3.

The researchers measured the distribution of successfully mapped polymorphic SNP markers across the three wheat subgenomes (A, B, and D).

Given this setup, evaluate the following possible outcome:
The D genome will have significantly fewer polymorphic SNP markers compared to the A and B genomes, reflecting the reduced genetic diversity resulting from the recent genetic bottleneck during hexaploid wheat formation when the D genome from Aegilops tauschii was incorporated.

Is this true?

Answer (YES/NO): YES